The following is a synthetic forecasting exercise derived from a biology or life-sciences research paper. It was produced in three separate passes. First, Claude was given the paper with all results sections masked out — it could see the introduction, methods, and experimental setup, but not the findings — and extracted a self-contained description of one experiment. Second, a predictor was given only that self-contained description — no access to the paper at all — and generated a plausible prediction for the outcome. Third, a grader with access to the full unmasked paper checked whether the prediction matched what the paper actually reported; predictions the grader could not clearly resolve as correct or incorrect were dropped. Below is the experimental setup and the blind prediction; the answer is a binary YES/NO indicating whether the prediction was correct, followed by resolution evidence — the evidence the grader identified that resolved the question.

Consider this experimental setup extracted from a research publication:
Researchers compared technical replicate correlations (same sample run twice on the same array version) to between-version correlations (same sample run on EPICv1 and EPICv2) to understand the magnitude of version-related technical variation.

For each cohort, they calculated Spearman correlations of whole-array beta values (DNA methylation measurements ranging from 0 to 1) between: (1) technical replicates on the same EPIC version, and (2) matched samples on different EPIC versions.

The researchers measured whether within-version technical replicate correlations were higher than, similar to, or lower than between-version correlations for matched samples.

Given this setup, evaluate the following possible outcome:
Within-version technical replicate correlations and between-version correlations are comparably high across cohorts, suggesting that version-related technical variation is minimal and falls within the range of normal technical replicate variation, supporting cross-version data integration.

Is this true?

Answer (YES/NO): NO